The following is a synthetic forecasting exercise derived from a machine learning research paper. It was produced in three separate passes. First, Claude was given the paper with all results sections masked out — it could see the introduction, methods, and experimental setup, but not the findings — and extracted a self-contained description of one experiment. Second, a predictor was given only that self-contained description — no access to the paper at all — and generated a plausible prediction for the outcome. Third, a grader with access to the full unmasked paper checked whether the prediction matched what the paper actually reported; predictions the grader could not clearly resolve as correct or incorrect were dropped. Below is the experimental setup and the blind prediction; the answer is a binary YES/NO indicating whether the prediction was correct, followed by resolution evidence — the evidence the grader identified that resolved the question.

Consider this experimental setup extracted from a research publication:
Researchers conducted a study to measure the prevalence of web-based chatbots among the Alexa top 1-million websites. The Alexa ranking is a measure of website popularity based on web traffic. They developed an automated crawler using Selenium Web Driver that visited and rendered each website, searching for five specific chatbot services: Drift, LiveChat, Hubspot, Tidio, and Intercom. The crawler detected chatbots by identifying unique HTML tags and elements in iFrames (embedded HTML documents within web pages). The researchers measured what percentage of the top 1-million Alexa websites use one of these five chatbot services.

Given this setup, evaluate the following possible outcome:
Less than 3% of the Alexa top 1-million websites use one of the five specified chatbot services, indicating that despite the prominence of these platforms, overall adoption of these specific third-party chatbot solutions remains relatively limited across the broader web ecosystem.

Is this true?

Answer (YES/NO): YES